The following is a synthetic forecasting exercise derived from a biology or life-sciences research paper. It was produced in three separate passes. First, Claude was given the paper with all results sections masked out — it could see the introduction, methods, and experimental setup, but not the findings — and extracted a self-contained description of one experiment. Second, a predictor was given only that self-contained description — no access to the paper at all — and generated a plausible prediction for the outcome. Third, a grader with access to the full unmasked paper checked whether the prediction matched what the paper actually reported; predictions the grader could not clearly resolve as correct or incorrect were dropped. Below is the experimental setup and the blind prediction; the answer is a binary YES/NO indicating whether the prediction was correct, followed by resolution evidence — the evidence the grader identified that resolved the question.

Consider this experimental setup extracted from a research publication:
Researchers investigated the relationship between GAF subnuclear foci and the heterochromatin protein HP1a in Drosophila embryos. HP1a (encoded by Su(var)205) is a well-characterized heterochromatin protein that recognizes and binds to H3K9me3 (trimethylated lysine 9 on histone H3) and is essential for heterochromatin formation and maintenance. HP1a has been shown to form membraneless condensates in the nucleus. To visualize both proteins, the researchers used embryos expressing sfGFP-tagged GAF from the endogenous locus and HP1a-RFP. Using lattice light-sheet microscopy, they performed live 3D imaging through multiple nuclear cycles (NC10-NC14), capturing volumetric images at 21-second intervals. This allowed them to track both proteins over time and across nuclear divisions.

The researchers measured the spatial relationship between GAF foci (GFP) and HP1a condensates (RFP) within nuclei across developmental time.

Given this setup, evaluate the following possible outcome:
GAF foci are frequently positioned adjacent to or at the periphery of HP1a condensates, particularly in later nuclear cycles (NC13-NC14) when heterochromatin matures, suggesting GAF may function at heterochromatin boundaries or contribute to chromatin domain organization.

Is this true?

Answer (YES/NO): NO